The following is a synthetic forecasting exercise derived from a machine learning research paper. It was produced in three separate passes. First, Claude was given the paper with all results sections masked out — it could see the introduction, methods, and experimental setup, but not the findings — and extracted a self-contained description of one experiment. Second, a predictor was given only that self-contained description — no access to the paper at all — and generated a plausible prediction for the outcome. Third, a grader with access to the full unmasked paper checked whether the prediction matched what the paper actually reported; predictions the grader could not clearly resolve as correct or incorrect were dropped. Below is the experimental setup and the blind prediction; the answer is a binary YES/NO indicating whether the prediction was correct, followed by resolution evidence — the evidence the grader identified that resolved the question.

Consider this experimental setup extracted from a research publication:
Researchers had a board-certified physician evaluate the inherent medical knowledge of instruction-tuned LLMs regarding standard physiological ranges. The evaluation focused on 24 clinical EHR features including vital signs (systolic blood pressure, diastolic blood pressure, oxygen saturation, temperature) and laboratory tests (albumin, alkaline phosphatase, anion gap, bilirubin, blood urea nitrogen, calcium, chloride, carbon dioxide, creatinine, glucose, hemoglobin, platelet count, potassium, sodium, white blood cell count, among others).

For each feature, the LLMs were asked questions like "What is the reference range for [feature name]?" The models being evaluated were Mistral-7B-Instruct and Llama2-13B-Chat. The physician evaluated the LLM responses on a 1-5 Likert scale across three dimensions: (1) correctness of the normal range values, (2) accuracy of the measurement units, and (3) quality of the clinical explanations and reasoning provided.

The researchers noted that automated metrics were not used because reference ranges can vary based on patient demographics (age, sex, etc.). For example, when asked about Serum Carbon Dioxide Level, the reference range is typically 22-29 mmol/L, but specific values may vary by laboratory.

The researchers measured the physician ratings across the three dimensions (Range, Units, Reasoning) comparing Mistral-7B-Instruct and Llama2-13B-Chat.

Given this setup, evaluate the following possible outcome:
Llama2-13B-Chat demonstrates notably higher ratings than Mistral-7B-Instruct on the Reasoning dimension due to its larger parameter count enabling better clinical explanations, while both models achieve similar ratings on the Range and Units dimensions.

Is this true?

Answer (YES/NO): NO